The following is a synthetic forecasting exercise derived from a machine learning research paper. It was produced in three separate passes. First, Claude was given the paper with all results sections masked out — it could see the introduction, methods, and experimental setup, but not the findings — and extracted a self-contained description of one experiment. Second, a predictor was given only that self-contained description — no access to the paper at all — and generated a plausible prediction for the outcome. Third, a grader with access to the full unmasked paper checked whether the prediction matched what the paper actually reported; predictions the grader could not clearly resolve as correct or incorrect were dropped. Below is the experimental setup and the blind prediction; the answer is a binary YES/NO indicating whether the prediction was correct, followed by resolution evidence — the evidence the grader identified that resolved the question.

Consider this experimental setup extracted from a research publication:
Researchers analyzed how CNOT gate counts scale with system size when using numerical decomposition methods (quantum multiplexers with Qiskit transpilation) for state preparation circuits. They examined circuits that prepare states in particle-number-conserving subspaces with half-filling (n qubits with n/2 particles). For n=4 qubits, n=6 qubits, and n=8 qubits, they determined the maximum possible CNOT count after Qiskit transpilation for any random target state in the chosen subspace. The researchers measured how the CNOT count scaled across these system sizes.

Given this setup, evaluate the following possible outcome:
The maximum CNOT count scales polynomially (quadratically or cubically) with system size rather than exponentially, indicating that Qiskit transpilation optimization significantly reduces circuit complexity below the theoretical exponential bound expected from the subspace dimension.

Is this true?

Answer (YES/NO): NO